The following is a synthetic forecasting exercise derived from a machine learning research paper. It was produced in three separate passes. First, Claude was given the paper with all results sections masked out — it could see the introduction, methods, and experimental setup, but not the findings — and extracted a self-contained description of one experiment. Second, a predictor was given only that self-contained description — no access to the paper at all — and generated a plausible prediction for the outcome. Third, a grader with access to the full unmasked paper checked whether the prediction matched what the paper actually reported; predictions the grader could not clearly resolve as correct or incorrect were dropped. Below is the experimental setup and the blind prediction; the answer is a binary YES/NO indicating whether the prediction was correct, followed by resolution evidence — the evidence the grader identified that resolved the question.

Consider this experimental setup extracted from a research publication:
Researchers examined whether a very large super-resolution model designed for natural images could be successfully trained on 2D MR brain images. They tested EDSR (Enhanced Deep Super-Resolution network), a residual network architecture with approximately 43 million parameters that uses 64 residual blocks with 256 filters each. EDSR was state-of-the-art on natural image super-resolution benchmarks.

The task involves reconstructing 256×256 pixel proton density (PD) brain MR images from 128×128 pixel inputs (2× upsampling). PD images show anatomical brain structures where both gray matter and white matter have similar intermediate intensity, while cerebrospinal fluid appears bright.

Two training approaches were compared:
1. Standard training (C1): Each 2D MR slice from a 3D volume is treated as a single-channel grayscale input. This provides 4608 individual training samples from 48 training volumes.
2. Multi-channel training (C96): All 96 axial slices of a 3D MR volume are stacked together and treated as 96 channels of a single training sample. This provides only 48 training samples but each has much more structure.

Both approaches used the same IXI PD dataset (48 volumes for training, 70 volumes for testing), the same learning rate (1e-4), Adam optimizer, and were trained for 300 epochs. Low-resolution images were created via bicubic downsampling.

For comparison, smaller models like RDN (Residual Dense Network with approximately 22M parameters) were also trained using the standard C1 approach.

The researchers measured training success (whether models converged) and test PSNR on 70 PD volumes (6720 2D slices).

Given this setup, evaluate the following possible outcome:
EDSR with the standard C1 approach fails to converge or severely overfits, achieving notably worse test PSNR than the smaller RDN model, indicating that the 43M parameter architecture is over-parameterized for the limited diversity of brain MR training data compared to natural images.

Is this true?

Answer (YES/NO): YES